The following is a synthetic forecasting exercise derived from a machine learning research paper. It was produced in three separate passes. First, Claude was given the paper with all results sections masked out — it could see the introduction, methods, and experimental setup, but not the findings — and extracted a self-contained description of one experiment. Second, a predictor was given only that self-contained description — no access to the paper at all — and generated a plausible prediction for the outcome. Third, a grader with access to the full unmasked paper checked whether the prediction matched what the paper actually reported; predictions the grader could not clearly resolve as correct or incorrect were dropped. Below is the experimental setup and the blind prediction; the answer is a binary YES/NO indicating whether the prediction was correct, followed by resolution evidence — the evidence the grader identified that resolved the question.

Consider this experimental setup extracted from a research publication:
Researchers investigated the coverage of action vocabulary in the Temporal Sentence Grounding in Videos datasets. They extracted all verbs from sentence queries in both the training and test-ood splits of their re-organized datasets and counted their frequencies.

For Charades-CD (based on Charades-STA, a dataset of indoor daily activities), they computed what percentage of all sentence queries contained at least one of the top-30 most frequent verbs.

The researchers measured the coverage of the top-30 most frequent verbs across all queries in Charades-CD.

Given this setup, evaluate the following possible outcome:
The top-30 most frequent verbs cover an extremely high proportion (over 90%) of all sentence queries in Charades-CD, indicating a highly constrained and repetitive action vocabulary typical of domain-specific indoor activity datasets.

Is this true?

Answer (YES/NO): YES